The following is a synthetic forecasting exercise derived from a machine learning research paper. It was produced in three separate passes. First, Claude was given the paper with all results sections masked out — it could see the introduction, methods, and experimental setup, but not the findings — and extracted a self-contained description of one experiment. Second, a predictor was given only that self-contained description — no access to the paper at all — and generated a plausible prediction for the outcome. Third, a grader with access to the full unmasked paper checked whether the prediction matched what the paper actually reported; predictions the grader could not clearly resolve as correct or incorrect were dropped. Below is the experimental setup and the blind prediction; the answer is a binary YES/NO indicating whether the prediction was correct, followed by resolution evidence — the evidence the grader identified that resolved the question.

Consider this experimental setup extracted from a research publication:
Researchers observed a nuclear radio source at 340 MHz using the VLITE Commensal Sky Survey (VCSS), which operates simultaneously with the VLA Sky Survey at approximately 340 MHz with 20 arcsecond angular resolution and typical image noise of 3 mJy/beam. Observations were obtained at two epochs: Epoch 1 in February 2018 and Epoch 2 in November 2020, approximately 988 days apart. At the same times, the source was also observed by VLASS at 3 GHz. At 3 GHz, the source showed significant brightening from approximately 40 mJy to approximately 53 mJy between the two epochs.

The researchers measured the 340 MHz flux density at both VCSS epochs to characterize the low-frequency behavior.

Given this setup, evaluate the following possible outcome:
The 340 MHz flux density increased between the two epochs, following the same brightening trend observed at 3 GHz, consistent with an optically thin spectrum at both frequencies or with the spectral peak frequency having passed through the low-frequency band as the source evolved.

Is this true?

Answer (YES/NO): NO